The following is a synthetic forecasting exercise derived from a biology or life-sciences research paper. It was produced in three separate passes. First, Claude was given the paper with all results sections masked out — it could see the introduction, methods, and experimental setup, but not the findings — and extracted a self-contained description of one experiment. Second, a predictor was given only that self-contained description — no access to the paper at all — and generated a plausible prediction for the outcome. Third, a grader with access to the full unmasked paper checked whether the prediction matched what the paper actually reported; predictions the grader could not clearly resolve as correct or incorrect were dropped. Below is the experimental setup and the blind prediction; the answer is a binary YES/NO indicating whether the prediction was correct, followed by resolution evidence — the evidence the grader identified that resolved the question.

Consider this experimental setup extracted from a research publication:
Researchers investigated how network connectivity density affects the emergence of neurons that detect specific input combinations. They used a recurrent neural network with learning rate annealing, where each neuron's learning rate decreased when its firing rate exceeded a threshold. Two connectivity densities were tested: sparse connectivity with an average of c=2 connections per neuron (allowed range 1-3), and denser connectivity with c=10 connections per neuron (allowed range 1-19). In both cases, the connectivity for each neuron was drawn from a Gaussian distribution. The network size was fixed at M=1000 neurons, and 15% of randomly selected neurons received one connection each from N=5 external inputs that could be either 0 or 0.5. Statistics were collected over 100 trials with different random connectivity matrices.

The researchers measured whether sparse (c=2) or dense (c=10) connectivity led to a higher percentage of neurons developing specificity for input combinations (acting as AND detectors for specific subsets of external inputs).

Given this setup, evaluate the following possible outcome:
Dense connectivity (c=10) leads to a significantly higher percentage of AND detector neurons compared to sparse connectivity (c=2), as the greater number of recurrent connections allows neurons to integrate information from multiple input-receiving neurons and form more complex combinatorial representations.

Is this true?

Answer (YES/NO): NO